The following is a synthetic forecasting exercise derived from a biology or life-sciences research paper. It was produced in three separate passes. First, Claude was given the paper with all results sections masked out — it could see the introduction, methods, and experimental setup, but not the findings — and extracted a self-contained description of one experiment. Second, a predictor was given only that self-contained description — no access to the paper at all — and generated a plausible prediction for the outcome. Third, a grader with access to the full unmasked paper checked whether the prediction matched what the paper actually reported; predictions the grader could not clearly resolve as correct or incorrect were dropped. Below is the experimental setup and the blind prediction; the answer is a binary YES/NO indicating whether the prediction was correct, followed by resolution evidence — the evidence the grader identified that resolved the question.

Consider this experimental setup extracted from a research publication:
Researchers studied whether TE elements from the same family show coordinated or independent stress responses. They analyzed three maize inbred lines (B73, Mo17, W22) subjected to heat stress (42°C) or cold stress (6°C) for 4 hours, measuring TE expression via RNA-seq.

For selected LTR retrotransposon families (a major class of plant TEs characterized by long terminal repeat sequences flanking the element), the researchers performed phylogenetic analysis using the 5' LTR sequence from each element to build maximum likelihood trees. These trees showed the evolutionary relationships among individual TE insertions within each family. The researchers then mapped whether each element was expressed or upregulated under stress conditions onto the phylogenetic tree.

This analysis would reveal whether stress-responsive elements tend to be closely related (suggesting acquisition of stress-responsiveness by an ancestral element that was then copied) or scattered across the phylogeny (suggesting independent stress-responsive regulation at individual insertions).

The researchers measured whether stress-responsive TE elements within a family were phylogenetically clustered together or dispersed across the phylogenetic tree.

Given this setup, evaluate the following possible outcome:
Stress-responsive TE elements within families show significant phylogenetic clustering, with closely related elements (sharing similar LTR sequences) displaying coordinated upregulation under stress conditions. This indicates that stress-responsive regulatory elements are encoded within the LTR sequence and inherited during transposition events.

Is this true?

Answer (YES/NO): NO